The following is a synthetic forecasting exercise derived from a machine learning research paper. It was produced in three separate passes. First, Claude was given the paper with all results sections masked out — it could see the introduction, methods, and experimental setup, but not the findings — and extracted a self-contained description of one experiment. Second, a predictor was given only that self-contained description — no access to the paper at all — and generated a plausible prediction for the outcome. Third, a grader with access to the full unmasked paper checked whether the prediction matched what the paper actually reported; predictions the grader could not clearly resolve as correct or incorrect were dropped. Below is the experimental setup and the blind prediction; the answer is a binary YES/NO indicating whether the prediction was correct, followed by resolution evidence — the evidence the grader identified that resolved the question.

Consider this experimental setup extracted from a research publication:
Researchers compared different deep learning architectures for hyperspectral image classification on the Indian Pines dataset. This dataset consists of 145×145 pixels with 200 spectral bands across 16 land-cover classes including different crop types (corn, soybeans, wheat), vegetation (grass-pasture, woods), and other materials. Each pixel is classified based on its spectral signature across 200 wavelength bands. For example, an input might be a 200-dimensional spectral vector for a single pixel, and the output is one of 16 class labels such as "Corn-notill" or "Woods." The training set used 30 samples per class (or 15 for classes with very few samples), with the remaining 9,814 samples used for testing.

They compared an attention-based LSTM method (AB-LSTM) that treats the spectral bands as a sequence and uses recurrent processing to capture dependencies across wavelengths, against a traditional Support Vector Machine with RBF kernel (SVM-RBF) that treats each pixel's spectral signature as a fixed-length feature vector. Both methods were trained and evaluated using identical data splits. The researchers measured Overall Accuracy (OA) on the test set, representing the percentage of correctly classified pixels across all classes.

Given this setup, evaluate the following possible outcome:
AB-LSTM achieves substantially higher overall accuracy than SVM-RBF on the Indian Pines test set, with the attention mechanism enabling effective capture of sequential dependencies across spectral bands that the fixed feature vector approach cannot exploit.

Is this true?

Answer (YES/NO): NO